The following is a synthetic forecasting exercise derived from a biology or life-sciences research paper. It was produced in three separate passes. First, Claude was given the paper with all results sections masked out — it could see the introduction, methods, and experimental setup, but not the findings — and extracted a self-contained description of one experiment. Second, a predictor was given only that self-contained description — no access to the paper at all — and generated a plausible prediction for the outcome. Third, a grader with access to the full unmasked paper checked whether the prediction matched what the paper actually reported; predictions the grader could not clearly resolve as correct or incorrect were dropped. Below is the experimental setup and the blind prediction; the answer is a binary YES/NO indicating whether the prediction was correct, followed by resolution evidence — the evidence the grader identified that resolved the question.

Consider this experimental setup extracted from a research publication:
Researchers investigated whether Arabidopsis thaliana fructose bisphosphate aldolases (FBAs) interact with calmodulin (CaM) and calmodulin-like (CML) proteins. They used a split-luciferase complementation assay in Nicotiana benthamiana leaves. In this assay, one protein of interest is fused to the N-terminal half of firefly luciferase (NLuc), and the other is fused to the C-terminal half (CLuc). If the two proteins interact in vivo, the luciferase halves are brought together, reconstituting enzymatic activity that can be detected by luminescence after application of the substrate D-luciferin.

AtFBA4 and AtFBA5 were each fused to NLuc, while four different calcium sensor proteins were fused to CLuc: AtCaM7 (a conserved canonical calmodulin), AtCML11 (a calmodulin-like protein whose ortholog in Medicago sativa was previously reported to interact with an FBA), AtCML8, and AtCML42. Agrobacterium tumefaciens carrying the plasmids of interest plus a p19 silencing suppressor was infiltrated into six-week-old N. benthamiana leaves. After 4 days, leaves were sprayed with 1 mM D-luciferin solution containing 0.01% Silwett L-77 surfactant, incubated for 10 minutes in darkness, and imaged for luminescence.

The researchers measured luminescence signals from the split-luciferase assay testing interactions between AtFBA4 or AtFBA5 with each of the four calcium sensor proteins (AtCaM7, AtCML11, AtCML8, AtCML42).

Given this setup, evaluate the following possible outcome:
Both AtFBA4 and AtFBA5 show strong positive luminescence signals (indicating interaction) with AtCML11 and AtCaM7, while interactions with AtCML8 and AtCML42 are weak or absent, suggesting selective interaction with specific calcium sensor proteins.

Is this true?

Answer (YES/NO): NO